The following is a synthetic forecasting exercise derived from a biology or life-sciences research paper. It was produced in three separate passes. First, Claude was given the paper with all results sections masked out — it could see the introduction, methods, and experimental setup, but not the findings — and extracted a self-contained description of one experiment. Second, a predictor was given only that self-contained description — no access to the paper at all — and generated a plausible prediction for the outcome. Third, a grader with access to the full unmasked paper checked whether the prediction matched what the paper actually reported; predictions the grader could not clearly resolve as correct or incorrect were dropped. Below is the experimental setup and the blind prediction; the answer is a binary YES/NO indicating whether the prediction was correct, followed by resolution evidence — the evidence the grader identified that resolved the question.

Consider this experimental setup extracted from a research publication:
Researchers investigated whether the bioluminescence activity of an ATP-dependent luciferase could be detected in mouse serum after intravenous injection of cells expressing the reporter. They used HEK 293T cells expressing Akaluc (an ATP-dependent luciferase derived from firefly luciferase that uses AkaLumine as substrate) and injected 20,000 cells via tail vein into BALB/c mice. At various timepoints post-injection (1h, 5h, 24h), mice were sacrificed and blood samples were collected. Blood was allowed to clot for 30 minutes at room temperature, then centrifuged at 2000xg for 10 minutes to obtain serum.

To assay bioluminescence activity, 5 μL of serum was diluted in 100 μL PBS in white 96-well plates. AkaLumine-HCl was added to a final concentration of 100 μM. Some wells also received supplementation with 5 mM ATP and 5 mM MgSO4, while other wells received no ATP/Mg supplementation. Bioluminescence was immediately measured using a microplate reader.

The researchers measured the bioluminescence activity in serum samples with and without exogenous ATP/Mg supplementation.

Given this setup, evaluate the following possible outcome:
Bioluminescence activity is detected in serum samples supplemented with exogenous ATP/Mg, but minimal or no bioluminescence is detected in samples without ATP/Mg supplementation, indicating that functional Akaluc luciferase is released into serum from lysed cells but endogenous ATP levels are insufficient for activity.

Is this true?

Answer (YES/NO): YES